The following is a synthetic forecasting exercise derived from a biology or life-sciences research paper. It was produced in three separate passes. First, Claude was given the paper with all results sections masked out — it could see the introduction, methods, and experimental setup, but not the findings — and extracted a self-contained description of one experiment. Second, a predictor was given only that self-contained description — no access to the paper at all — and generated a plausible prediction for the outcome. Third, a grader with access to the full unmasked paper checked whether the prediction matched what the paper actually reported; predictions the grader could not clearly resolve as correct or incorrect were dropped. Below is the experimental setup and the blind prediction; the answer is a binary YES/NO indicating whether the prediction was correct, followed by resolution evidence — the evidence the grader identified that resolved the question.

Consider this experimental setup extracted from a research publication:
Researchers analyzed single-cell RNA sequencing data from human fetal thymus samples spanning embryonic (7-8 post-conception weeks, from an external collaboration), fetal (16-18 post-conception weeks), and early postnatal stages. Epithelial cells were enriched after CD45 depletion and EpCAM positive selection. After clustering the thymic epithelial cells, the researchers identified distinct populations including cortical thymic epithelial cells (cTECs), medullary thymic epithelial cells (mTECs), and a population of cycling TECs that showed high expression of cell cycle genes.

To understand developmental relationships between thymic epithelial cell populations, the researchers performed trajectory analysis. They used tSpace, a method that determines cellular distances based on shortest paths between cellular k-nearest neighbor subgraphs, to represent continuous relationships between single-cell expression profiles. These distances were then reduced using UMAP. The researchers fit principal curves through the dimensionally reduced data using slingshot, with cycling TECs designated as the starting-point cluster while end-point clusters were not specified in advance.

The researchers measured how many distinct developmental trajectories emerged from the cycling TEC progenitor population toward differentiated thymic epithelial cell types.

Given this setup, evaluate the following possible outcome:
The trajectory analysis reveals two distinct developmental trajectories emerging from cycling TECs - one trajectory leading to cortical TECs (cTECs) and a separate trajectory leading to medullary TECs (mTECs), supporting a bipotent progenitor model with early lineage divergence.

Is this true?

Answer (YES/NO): NO